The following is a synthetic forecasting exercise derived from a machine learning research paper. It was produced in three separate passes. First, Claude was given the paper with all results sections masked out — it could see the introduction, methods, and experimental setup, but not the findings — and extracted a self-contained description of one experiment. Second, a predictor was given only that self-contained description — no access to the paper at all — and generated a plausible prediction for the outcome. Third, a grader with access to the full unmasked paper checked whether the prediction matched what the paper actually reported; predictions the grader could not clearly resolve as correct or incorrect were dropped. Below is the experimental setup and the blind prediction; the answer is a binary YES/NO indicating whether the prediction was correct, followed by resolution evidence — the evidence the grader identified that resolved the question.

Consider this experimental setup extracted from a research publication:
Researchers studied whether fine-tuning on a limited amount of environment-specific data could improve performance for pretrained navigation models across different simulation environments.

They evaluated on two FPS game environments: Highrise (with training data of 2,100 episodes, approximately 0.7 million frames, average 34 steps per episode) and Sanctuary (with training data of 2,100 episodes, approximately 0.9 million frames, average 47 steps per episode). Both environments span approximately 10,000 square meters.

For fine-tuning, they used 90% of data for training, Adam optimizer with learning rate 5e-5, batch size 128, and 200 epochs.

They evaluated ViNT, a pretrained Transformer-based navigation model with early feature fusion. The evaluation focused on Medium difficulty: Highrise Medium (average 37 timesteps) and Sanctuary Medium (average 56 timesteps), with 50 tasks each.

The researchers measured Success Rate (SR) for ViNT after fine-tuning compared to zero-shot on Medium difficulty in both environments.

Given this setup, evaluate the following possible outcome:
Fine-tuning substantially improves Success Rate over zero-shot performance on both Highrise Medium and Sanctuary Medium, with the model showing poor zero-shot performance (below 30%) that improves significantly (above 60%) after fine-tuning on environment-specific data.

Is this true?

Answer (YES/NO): NO